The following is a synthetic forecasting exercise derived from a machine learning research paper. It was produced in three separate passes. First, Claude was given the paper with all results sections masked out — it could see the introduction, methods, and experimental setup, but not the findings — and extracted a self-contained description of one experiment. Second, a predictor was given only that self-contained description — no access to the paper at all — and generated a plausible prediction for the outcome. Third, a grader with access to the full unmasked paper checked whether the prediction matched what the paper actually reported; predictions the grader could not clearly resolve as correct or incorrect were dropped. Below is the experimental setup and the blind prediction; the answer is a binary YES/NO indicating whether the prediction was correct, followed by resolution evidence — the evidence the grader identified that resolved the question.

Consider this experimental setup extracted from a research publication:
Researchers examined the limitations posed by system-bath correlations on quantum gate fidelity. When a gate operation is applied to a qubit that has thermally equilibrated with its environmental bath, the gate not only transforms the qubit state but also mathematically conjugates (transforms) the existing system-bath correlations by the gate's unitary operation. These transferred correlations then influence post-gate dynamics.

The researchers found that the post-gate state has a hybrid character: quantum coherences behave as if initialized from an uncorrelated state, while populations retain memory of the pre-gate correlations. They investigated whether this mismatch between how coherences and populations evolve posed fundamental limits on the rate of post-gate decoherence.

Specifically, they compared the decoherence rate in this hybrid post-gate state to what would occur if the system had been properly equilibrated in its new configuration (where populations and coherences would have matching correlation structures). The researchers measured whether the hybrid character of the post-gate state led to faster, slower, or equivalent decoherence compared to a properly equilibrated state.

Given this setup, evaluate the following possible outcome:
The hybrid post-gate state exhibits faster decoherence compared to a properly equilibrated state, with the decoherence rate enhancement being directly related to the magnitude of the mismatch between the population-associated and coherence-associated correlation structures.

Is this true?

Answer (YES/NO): NO